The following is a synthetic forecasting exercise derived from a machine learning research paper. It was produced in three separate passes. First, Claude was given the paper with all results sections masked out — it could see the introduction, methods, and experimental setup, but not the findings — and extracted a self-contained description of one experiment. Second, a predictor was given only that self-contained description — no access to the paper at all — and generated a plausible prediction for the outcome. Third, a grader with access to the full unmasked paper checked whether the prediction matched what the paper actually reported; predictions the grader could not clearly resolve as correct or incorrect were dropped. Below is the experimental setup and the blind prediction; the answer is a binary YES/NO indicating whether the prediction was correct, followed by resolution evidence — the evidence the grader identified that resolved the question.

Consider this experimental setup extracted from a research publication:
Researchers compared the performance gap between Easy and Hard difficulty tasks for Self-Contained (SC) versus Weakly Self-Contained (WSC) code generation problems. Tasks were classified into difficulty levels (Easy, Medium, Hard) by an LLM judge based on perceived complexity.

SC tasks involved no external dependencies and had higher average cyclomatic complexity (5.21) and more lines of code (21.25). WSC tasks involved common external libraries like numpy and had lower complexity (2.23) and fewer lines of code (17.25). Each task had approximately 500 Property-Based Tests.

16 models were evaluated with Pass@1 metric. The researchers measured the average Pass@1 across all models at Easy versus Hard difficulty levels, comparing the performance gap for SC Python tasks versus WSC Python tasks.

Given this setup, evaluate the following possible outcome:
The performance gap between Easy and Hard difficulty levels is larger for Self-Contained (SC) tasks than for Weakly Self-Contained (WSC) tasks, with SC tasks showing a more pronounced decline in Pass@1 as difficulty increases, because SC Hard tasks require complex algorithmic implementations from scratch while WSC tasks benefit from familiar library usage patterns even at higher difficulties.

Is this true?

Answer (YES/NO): NO